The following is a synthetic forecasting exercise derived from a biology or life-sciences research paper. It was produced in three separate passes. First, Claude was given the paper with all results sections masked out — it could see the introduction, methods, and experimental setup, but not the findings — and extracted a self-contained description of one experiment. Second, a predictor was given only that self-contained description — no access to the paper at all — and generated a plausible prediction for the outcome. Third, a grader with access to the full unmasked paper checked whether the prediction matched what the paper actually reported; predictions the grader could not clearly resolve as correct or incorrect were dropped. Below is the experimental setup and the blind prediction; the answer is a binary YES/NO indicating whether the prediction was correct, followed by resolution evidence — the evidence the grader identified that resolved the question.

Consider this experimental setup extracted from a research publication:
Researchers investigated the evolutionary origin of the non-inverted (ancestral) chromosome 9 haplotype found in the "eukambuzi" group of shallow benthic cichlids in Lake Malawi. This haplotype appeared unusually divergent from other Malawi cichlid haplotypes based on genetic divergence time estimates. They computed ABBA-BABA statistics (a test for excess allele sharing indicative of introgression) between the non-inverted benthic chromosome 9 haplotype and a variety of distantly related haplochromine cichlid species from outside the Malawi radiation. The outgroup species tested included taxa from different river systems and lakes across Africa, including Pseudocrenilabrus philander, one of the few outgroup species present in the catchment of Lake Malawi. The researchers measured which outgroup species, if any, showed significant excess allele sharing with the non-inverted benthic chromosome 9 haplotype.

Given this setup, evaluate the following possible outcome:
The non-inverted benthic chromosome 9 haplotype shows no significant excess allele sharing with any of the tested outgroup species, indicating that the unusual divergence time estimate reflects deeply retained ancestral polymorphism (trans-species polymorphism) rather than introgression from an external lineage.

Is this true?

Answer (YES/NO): NO